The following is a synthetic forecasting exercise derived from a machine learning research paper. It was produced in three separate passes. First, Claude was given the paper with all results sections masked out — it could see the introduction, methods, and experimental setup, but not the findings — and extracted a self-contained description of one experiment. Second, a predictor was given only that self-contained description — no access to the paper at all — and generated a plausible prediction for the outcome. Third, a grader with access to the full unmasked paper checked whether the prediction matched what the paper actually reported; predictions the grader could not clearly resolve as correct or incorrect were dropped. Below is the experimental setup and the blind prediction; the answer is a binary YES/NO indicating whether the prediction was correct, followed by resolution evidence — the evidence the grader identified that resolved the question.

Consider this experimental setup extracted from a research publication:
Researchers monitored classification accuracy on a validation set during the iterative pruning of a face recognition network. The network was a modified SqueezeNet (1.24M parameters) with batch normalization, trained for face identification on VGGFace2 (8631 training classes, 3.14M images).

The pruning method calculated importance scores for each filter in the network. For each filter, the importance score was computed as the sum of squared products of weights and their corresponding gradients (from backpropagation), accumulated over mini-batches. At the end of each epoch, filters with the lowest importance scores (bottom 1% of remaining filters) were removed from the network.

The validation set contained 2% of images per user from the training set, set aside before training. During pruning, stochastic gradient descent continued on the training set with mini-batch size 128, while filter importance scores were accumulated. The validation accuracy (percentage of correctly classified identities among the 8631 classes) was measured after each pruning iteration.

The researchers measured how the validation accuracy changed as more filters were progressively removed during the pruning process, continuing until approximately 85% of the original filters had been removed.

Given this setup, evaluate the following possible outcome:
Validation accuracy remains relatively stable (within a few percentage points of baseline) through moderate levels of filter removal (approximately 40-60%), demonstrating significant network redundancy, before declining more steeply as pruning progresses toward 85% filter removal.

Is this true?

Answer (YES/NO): NO